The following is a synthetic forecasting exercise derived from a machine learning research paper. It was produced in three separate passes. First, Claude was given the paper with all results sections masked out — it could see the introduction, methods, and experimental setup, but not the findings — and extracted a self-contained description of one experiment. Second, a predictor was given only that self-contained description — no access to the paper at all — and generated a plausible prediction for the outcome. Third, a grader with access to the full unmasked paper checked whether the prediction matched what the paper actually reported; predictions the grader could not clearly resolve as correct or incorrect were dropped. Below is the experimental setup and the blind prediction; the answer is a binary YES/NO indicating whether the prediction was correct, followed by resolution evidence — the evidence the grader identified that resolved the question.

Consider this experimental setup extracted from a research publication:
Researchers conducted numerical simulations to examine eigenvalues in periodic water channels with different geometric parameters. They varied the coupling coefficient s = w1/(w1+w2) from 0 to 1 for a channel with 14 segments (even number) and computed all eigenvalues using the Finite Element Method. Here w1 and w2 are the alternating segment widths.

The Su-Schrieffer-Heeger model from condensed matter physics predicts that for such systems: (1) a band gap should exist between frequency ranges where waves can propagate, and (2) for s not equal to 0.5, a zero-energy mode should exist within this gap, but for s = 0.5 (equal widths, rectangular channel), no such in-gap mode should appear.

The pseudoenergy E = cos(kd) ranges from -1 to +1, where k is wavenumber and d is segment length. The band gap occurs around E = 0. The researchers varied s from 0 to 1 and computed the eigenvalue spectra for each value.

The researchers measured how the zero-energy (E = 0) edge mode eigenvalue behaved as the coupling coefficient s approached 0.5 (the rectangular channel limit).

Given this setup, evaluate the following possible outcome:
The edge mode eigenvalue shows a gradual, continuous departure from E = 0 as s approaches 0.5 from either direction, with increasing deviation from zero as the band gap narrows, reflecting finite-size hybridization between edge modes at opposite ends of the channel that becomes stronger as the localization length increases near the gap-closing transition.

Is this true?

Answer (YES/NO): NO